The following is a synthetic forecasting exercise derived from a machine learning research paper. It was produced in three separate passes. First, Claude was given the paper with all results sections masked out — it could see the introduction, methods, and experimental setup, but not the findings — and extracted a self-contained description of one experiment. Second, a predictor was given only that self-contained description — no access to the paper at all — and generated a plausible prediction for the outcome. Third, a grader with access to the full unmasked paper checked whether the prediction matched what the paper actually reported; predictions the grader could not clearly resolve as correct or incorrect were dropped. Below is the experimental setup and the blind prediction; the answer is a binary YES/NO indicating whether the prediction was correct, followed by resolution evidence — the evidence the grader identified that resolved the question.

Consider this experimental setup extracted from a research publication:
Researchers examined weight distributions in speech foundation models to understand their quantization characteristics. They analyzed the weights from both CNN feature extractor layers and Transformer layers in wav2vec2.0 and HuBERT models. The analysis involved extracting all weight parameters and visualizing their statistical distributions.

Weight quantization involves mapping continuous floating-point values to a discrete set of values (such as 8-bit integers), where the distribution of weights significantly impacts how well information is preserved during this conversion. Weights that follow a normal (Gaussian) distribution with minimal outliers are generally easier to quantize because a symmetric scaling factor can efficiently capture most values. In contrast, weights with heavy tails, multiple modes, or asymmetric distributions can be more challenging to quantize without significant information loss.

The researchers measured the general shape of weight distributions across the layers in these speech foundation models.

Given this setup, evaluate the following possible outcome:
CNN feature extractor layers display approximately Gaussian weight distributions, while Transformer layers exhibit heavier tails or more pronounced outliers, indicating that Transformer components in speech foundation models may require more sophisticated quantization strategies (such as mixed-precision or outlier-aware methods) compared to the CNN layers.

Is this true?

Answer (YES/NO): NO